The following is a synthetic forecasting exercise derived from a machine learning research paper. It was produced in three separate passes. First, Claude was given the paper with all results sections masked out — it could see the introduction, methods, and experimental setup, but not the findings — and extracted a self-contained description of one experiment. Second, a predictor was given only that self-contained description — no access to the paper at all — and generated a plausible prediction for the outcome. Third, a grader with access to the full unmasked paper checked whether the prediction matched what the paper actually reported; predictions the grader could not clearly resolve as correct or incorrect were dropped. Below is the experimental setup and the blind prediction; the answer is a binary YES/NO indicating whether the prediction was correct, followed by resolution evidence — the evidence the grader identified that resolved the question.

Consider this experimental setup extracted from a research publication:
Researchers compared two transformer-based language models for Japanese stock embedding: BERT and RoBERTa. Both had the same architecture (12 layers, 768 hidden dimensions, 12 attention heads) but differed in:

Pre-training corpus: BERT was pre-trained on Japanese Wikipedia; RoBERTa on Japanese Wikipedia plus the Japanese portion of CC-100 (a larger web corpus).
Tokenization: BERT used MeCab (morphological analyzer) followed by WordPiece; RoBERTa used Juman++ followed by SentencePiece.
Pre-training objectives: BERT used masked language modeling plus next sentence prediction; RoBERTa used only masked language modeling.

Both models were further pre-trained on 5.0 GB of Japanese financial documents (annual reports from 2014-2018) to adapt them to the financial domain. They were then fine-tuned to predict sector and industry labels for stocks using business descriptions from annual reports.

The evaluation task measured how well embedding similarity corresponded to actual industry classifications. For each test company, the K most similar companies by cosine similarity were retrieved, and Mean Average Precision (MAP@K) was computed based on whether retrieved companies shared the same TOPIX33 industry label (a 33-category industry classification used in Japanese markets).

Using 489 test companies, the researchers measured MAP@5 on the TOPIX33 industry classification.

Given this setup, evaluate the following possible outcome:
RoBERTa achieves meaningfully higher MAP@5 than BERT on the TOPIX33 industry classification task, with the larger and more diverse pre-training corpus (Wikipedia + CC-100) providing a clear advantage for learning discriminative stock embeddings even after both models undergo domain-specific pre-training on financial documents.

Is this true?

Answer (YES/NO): NO